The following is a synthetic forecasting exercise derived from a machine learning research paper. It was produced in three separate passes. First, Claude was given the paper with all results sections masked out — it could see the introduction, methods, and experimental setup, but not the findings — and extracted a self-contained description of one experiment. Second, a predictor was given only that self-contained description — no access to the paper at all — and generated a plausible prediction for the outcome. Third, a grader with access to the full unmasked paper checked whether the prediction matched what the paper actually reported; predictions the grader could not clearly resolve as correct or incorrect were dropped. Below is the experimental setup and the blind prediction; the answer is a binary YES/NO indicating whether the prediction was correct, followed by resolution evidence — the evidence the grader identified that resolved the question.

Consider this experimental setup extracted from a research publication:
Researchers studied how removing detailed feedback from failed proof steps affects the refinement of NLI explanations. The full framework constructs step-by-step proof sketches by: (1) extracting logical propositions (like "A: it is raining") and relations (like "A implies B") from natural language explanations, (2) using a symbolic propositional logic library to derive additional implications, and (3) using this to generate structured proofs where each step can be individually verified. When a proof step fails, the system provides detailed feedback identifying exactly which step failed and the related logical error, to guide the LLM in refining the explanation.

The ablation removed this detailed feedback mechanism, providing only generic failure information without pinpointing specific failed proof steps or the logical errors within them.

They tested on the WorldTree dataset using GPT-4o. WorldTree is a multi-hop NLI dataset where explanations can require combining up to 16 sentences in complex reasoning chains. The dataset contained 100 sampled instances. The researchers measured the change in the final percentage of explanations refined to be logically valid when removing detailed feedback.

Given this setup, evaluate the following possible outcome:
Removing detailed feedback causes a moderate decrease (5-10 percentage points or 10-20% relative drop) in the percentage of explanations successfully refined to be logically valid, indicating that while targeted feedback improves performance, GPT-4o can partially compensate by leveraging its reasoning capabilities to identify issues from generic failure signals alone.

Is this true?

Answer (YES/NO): NO